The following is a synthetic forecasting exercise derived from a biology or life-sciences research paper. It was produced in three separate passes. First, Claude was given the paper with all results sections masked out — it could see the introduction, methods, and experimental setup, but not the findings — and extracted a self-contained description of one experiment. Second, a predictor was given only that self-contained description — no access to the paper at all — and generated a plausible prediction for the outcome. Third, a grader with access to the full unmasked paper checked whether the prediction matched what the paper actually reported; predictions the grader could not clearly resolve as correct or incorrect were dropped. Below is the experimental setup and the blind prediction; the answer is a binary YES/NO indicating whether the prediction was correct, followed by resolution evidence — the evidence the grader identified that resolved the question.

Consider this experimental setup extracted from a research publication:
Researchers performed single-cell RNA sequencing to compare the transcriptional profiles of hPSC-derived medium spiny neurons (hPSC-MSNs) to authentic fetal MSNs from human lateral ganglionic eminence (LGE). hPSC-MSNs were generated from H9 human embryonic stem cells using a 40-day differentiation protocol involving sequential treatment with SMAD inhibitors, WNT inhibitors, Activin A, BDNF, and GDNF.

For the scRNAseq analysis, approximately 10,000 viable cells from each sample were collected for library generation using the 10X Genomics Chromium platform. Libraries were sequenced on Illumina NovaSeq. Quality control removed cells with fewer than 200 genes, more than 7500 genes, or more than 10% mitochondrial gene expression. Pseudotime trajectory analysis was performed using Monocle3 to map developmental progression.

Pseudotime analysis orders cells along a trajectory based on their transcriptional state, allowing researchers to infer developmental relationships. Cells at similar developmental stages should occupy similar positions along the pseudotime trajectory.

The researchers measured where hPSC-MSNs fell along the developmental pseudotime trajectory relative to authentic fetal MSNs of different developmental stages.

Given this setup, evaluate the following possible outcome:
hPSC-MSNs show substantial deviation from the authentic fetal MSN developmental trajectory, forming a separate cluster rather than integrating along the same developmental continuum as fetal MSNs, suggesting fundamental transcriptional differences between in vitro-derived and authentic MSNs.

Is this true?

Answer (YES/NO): NO